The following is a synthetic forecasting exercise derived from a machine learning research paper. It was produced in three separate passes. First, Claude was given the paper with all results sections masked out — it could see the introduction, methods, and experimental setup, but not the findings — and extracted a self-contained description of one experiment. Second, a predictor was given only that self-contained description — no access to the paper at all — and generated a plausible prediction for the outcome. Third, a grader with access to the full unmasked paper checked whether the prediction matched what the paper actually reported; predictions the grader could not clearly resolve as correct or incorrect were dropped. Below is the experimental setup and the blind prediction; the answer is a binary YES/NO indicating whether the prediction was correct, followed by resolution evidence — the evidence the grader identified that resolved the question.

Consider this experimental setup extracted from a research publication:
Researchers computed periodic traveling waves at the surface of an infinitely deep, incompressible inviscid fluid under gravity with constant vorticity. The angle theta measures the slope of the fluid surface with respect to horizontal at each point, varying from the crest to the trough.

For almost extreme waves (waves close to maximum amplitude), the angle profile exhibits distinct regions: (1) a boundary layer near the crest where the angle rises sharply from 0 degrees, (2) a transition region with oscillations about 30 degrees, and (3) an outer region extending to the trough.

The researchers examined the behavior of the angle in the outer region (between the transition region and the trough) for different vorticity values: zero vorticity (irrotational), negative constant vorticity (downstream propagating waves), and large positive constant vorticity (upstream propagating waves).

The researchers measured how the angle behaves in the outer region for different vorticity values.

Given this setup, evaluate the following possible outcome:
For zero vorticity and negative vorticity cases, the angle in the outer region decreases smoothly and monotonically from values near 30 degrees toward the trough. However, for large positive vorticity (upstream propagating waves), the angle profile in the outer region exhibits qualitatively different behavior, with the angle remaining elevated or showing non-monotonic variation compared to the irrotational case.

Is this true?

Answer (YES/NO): YES